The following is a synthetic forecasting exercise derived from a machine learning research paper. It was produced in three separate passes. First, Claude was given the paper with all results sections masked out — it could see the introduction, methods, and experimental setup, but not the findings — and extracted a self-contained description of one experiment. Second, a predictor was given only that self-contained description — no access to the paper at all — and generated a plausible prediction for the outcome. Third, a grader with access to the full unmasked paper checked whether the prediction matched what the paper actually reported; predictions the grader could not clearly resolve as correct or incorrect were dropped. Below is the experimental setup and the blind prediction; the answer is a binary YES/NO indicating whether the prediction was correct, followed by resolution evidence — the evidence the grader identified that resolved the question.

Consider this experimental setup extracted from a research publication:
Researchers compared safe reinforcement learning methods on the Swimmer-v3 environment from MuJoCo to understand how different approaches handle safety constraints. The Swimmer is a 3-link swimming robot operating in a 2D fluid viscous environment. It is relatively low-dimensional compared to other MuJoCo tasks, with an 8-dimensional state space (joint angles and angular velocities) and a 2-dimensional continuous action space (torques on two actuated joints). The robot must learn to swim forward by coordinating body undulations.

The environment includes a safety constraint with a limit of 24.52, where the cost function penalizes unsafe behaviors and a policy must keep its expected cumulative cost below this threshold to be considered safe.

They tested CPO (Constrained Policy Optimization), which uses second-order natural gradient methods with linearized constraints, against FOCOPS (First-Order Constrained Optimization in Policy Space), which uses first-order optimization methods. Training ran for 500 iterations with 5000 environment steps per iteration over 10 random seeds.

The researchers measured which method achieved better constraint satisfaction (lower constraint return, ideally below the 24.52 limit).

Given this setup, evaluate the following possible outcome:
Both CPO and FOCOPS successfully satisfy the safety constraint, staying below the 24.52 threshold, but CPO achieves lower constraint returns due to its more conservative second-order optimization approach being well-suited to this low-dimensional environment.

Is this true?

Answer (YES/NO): NO